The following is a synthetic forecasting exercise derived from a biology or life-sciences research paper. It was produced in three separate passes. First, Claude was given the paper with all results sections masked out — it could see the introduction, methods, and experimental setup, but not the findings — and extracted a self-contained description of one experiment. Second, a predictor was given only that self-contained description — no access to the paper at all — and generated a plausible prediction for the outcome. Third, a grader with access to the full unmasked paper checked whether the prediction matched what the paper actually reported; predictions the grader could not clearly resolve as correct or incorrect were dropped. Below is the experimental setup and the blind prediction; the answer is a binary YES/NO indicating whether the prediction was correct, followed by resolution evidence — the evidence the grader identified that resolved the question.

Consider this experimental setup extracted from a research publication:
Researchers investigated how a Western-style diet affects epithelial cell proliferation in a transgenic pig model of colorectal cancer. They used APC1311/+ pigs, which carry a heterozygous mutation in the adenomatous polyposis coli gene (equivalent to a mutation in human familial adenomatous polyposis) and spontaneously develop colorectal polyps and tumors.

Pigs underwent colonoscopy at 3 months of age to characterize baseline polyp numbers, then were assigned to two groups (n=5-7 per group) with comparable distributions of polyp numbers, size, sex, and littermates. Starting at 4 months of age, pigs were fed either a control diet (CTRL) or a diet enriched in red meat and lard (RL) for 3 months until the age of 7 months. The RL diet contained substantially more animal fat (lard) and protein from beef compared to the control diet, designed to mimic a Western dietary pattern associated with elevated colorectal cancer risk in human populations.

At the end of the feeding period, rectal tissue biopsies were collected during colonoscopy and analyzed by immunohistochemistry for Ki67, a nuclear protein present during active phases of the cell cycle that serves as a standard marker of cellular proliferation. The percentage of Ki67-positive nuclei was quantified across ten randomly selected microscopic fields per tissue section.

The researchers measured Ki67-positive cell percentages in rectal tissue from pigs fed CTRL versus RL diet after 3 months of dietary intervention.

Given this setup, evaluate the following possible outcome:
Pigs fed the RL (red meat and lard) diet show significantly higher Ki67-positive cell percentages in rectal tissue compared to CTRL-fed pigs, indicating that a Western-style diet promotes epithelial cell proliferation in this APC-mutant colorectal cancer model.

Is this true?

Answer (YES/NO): YES